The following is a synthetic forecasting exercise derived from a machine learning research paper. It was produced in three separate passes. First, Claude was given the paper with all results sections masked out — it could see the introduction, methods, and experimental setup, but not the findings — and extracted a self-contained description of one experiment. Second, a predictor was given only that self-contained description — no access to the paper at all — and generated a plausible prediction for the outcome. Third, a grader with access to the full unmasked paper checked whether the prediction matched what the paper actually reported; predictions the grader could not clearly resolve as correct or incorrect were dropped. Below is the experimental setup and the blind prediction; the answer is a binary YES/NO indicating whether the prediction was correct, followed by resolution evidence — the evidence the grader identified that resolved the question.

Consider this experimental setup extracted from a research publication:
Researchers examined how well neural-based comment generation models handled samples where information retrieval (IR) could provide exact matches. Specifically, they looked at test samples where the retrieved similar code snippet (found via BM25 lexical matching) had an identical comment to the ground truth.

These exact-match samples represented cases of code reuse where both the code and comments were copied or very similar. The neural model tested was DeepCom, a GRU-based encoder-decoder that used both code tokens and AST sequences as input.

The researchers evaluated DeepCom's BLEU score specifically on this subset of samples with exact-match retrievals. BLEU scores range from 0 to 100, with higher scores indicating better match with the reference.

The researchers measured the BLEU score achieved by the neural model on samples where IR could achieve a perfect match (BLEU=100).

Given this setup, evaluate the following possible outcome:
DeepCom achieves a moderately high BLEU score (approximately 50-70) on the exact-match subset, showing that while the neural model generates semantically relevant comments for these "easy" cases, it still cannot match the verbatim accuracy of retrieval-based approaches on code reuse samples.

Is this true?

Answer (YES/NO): YES